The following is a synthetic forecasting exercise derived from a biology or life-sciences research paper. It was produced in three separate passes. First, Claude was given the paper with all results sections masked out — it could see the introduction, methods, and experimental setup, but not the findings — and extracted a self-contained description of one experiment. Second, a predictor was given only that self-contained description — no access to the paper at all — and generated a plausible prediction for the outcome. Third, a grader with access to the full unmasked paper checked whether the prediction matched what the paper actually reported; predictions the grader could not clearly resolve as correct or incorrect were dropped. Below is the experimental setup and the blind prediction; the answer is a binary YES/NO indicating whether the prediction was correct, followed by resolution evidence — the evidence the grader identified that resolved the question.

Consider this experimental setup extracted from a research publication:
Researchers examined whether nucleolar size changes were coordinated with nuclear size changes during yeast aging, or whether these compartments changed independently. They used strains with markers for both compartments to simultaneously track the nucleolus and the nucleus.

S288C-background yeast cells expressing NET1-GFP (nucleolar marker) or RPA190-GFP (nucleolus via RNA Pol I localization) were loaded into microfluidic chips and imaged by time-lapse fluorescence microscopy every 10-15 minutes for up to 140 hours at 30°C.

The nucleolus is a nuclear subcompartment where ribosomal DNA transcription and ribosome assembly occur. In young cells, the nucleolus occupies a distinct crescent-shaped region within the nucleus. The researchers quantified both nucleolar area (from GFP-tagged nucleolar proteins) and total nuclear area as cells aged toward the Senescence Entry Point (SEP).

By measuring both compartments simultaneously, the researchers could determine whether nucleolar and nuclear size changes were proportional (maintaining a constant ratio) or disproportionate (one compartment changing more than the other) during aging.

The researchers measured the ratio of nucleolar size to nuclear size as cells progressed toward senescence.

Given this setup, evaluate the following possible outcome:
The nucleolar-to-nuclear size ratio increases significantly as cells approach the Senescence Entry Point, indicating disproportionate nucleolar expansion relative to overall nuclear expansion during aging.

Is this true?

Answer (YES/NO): YES